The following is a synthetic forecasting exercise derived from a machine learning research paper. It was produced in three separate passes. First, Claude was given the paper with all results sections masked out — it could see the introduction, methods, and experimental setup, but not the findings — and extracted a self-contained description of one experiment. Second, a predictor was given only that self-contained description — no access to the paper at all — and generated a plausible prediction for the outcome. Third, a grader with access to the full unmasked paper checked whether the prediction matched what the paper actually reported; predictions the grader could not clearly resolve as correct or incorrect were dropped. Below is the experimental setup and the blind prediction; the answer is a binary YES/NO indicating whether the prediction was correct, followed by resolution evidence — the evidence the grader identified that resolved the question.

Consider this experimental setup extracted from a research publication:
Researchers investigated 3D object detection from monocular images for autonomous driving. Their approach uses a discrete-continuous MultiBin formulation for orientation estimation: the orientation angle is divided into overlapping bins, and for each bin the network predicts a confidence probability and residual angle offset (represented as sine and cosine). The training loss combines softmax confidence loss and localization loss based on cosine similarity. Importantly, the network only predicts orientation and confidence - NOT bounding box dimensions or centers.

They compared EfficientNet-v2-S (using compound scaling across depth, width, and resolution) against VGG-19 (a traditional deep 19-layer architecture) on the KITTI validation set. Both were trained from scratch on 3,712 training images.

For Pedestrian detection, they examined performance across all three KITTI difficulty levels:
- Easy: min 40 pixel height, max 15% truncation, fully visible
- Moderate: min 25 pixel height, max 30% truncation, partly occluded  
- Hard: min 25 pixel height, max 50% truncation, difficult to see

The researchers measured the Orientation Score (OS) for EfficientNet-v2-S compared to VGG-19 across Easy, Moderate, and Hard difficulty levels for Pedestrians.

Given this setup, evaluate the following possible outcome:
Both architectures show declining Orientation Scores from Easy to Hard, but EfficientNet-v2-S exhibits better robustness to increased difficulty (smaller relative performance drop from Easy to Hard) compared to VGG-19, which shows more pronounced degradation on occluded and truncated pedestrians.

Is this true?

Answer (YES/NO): NO